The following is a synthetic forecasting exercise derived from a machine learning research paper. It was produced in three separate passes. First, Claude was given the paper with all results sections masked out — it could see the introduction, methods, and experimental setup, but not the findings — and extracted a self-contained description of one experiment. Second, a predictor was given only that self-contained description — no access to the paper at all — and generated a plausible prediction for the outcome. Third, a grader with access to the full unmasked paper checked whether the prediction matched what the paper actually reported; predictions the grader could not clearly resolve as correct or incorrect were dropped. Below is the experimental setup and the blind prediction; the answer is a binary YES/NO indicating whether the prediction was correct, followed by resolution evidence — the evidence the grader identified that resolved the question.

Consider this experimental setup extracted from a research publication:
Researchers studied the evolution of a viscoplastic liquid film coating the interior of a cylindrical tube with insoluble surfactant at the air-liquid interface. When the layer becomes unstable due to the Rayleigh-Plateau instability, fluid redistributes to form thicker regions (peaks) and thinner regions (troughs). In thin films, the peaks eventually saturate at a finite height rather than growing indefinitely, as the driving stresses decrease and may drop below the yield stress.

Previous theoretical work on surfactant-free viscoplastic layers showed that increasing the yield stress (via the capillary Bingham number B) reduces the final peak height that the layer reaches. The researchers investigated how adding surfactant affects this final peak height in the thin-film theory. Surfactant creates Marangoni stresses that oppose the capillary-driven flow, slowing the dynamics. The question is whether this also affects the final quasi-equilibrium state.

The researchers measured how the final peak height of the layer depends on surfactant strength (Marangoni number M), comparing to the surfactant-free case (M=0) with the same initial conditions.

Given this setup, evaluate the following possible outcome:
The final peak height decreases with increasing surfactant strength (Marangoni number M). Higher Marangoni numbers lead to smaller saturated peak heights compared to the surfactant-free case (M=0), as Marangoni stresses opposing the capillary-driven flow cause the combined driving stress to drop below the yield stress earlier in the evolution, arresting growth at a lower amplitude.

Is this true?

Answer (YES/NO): YES